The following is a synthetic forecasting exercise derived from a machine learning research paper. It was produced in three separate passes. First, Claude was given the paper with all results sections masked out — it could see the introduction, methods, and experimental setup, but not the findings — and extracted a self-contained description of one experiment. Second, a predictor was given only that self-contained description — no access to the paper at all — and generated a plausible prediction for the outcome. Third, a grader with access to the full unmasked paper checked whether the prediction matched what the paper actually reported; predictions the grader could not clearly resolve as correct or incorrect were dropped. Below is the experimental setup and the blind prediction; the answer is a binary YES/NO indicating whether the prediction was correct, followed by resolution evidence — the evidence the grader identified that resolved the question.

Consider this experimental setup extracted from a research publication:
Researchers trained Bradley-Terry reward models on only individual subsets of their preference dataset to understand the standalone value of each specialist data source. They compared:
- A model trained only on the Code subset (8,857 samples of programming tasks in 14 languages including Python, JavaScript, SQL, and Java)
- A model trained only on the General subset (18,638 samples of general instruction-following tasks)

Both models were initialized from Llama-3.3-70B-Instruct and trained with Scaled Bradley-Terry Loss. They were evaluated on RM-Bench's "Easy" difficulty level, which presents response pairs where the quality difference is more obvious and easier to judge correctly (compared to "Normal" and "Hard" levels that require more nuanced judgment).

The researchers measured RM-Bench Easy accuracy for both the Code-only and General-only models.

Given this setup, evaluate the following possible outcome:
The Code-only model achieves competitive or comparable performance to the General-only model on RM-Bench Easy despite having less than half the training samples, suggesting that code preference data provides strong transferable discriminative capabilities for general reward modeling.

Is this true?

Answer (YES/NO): YES